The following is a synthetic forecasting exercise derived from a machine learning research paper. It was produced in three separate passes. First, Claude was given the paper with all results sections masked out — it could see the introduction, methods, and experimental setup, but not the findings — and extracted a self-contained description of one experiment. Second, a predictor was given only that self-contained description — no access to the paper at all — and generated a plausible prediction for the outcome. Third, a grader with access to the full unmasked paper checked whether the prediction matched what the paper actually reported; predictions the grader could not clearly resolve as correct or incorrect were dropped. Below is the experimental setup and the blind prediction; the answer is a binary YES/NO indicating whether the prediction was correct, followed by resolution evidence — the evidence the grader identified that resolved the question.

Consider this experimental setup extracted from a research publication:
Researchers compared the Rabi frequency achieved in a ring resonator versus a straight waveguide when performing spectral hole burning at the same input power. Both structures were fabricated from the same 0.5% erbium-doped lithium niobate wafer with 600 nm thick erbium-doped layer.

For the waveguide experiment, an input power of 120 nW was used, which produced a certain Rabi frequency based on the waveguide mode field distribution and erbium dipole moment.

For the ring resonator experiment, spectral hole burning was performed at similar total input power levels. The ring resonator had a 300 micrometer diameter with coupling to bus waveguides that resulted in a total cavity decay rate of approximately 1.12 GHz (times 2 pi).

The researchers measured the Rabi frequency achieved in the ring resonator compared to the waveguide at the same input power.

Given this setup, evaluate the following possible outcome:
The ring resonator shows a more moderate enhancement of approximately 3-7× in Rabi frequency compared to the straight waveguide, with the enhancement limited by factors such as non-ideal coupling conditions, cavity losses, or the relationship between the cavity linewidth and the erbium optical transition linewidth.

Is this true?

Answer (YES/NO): NO